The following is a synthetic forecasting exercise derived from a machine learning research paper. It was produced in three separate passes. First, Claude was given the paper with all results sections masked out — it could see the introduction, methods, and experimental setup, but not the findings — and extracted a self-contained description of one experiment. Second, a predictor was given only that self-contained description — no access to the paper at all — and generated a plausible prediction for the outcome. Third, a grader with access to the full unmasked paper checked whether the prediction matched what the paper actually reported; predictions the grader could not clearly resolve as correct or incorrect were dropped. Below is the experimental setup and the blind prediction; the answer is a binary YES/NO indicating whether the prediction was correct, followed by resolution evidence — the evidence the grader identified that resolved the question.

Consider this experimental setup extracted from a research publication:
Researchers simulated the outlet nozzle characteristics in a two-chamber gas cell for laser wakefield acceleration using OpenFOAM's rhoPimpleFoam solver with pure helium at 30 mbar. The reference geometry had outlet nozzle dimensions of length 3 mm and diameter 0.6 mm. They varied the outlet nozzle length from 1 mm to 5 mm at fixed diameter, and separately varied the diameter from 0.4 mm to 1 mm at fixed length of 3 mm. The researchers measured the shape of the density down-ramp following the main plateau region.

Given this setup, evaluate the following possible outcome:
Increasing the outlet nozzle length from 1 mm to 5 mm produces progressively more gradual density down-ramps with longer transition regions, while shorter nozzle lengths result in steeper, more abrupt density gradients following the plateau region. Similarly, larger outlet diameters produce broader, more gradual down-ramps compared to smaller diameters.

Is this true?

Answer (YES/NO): NO